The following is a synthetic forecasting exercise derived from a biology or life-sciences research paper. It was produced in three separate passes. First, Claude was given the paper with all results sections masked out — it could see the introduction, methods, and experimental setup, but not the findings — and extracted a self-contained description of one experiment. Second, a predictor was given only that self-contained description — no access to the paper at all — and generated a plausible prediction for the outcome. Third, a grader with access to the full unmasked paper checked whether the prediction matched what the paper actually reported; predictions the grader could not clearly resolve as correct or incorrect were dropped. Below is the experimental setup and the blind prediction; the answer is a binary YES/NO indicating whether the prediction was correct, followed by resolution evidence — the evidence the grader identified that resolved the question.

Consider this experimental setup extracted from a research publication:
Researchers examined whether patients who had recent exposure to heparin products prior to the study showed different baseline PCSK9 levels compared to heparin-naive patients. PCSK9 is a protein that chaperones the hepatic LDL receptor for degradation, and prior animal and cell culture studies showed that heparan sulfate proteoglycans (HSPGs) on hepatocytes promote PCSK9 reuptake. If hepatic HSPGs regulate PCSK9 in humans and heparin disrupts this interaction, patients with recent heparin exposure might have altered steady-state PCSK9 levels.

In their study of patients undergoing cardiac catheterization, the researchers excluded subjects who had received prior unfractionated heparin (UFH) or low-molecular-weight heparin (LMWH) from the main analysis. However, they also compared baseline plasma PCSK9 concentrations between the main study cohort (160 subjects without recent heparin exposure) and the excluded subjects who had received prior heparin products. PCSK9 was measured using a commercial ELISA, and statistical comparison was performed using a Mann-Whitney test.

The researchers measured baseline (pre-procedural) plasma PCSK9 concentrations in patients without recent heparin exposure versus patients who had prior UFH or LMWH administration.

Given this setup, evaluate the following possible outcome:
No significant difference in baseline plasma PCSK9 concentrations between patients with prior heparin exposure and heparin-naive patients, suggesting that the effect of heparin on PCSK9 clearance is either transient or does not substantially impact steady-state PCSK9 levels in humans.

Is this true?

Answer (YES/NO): YES